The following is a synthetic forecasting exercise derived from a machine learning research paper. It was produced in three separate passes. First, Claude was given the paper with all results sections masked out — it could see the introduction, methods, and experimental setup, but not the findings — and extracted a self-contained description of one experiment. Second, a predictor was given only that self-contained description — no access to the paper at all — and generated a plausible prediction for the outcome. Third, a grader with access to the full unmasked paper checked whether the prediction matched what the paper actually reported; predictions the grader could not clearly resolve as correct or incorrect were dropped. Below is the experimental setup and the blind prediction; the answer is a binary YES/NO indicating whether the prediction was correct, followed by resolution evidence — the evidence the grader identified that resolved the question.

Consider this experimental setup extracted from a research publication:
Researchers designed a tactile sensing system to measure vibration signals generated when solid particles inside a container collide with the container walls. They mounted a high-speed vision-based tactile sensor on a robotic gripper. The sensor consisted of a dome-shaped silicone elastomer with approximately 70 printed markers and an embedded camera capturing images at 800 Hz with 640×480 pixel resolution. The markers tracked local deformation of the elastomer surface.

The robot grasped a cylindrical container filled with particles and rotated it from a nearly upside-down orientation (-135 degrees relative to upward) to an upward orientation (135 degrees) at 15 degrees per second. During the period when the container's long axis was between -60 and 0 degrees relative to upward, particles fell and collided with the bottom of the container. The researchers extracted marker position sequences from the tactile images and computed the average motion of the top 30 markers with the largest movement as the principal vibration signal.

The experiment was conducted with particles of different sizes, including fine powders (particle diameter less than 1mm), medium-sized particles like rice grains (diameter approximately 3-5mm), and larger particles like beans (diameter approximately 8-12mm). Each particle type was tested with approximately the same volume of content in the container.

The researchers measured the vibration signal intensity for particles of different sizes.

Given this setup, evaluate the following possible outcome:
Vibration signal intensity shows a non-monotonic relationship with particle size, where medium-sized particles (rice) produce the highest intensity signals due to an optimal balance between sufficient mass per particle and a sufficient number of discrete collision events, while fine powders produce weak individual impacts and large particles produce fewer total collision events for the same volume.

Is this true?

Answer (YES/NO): NO